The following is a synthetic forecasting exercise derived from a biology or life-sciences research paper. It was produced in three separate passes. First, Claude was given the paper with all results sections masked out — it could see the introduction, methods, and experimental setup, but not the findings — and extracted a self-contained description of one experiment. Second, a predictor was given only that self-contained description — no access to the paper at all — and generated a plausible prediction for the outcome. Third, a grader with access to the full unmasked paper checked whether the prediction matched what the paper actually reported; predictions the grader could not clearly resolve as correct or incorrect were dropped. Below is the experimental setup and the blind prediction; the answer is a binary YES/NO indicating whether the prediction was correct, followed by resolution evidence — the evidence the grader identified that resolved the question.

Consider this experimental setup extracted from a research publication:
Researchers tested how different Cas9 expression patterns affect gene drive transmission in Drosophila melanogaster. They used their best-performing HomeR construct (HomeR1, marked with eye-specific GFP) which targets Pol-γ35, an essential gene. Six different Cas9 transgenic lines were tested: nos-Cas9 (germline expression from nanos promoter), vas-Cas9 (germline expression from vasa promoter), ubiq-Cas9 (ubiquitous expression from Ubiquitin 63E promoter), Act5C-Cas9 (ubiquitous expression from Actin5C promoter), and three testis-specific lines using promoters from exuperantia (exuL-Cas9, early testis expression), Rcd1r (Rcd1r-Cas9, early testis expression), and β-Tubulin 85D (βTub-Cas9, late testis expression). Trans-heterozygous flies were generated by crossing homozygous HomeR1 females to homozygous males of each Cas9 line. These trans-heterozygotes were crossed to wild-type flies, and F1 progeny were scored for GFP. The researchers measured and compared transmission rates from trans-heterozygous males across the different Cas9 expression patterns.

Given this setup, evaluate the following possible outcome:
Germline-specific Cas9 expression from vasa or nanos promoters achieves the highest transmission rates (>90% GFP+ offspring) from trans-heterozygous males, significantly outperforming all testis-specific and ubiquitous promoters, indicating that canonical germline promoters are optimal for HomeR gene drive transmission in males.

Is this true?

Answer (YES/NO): NO